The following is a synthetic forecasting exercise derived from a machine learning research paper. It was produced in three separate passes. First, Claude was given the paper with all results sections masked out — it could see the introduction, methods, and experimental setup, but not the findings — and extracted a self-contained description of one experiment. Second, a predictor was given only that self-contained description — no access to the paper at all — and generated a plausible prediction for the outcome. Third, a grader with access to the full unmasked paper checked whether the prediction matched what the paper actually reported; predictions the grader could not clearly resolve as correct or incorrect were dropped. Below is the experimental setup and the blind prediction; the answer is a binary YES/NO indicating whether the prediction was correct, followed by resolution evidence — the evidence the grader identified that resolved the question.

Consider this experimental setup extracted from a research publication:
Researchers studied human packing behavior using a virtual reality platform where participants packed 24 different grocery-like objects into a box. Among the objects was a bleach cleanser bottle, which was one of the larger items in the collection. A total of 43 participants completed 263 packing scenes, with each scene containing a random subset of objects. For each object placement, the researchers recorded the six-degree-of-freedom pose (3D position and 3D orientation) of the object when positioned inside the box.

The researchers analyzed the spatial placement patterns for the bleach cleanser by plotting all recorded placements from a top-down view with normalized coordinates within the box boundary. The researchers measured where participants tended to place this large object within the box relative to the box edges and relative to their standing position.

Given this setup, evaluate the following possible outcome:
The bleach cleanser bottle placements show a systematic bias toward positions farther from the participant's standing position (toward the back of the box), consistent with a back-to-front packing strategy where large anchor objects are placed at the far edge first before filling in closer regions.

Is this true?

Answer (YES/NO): YES